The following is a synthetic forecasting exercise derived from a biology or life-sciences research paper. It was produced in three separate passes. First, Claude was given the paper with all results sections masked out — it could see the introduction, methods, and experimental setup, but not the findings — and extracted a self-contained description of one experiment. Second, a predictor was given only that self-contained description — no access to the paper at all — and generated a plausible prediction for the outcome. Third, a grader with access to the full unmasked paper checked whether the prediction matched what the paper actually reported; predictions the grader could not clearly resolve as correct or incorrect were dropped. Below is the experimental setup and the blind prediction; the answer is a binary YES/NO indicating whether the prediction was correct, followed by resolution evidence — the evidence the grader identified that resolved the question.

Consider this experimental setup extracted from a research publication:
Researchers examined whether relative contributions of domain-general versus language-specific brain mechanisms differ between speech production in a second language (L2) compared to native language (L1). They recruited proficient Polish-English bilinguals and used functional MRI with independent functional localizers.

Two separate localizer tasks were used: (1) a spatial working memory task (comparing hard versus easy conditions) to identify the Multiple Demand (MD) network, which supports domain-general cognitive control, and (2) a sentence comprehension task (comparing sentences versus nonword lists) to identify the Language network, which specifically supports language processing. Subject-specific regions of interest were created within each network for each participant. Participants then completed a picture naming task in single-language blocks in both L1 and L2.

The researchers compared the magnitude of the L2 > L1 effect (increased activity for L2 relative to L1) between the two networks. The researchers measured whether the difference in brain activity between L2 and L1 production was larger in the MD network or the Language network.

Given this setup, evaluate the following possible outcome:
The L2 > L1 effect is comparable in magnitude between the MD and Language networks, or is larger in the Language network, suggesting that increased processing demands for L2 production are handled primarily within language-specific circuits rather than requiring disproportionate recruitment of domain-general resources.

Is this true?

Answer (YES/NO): NO